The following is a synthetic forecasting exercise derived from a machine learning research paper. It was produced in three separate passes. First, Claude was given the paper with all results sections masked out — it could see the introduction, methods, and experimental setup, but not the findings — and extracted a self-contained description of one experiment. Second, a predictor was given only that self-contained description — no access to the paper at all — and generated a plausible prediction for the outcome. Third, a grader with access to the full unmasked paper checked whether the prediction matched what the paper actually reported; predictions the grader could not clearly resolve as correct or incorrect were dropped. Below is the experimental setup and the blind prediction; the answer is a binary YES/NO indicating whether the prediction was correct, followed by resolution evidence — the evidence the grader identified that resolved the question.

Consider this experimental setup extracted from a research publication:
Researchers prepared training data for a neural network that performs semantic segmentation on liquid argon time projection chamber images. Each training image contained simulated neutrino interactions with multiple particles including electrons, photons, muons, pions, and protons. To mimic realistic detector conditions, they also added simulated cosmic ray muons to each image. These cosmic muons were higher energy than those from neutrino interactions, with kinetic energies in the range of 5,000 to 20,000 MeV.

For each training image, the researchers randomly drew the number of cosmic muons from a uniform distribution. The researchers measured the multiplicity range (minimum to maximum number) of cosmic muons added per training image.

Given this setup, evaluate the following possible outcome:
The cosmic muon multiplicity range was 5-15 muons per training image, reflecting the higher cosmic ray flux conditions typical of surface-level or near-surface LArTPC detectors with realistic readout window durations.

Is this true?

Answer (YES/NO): NO